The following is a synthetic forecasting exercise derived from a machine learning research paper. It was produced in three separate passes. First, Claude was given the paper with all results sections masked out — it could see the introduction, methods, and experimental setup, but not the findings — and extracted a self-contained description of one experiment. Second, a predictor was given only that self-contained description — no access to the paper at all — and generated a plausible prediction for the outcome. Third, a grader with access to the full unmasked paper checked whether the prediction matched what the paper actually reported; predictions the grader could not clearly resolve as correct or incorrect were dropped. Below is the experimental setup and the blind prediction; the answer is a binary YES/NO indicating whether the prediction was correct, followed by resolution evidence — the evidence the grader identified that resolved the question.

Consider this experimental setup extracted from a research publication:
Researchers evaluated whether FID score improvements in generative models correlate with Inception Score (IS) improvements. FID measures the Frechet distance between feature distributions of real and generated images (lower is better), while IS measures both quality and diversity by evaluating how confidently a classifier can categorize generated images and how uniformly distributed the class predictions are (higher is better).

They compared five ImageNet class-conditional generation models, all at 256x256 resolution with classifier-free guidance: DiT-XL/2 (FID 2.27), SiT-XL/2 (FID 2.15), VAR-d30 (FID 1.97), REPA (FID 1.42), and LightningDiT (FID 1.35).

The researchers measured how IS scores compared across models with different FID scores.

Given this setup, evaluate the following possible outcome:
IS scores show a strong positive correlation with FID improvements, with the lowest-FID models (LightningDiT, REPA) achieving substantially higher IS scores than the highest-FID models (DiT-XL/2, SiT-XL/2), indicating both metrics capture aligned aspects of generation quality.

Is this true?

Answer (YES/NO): NO